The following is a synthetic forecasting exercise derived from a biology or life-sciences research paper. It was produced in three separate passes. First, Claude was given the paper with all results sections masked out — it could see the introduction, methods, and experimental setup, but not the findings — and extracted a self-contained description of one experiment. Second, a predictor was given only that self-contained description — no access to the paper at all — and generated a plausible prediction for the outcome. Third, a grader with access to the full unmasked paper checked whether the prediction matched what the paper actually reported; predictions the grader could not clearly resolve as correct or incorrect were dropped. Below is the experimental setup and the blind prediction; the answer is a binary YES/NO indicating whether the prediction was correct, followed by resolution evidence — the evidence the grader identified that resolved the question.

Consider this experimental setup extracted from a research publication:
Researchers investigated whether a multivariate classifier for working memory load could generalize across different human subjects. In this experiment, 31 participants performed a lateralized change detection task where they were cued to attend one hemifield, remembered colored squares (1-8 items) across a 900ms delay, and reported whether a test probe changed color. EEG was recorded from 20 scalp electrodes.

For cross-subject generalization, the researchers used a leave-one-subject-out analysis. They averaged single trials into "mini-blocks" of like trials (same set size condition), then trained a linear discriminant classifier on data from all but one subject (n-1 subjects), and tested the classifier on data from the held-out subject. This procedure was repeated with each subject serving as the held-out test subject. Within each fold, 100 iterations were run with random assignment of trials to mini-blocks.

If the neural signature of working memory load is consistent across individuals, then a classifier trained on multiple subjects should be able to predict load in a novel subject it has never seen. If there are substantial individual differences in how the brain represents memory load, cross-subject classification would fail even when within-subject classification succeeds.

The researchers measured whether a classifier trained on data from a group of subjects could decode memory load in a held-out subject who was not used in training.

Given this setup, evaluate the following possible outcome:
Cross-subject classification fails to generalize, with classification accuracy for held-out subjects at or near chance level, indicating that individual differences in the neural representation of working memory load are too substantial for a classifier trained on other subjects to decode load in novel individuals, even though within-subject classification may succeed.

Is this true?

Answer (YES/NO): NO